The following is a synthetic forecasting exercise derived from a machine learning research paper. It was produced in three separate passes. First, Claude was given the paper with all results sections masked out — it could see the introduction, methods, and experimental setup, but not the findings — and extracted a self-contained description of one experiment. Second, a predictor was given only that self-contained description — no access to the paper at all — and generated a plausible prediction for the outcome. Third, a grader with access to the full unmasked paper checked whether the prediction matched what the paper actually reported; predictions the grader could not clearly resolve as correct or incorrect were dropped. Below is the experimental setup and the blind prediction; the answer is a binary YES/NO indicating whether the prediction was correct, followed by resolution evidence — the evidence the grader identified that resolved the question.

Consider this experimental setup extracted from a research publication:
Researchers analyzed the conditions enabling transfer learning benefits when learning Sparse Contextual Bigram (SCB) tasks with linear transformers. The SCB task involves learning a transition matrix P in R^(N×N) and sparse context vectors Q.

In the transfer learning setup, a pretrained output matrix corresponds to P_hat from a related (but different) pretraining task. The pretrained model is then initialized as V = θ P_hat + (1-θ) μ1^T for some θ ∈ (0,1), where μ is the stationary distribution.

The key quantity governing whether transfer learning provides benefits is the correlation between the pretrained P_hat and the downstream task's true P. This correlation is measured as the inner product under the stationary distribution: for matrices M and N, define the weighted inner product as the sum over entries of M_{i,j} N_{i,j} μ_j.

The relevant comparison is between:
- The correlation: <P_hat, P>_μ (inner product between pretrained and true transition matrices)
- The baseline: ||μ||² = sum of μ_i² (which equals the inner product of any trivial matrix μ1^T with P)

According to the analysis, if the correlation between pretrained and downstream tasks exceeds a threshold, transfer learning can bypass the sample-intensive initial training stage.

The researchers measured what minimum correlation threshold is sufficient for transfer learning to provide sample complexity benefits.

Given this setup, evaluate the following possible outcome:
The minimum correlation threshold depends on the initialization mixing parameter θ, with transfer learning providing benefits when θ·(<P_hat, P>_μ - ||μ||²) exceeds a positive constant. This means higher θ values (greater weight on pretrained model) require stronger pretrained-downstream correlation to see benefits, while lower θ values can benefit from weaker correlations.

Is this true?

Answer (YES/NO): NO